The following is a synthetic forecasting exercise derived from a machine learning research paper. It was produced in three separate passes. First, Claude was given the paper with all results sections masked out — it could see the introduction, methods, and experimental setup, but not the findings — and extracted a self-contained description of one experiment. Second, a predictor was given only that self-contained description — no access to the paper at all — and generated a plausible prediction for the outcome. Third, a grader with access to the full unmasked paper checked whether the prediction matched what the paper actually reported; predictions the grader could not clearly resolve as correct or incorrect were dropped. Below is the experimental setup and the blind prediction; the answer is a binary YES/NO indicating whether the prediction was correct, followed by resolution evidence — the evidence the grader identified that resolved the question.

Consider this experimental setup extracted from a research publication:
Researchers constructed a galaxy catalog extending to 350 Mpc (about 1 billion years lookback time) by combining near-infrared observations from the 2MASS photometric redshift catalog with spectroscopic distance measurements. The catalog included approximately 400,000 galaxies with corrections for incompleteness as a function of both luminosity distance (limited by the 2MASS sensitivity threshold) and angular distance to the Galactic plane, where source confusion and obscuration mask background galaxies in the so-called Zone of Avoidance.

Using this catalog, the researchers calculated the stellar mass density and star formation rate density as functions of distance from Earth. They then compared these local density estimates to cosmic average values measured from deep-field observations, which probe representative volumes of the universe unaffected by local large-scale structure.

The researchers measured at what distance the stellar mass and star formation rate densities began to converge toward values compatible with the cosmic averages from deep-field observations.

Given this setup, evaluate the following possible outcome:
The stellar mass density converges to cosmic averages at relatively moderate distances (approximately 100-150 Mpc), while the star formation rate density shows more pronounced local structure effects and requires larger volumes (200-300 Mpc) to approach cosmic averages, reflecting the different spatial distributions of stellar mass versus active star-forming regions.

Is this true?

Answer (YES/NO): NO